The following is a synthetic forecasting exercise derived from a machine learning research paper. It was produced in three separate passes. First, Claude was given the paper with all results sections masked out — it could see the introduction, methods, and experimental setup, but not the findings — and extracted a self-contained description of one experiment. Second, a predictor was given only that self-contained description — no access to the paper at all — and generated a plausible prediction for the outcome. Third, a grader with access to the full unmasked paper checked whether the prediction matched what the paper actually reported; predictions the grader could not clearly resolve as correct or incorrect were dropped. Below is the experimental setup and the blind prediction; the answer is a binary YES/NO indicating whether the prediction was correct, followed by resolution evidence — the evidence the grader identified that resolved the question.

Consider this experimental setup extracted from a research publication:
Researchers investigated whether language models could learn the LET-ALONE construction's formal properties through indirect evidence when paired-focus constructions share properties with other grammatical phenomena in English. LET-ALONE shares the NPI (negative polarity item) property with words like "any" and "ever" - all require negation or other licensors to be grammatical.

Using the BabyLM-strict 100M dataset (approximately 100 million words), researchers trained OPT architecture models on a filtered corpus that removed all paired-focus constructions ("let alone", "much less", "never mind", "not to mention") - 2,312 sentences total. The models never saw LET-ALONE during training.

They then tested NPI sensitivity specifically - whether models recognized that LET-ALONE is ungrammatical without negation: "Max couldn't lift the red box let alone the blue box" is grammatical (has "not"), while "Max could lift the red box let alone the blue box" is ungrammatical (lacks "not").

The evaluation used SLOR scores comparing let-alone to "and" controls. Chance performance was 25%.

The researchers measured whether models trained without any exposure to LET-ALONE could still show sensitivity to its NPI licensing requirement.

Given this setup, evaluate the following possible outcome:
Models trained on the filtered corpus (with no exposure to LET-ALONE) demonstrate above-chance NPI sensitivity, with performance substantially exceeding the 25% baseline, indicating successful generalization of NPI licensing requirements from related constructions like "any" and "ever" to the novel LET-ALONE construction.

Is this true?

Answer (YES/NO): YES